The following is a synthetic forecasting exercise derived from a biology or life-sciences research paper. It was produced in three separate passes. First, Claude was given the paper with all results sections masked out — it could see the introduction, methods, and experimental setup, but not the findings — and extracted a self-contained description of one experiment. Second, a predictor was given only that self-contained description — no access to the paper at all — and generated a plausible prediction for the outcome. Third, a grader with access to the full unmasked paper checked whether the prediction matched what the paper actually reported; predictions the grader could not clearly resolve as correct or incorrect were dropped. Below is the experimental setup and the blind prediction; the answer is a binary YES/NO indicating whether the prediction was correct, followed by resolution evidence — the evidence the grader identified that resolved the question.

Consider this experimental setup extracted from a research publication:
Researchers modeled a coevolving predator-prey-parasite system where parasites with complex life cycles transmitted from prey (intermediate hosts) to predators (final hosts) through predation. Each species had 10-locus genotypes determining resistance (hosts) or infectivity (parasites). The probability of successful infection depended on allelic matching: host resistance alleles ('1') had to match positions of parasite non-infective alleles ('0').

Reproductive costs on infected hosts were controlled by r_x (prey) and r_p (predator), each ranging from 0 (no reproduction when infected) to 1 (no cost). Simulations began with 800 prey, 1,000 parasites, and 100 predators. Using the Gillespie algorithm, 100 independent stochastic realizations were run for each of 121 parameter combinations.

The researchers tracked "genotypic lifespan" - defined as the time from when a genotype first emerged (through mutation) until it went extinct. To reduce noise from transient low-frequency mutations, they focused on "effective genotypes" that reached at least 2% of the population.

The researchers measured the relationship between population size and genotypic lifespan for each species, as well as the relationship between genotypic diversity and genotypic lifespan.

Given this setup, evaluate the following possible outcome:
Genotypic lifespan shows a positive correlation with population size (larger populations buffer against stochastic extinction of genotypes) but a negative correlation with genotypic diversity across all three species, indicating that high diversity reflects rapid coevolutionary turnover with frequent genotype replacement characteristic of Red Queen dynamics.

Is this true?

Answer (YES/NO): NO